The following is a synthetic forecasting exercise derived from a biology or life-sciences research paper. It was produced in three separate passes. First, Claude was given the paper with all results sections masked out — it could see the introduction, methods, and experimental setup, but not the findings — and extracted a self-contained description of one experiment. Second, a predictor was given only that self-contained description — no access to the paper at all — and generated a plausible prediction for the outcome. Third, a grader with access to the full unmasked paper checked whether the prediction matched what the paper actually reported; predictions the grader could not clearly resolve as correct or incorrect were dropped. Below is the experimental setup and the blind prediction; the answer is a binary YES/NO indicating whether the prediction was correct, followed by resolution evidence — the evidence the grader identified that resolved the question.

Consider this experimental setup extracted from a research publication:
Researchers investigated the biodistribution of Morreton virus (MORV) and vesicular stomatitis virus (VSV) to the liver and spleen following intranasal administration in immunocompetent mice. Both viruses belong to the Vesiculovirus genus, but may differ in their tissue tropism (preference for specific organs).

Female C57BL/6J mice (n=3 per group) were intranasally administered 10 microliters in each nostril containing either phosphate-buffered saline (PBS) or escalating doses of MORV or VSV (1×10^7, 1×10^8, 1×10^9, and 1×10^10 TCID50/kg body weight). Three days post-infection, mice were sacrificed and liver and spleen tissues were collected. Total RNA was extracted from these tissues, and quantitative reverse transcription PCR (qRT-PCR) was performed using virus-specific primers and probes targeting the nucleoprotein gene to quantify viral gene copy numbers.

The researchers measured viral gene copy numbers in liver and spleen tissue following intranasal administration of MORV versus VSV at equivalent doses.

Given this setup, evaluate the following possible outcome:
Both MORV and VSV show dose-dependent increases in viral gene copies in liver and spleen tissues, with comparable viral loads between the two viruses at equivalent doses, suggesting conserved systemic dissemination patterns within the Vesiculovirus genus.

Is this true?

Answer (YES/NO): NO